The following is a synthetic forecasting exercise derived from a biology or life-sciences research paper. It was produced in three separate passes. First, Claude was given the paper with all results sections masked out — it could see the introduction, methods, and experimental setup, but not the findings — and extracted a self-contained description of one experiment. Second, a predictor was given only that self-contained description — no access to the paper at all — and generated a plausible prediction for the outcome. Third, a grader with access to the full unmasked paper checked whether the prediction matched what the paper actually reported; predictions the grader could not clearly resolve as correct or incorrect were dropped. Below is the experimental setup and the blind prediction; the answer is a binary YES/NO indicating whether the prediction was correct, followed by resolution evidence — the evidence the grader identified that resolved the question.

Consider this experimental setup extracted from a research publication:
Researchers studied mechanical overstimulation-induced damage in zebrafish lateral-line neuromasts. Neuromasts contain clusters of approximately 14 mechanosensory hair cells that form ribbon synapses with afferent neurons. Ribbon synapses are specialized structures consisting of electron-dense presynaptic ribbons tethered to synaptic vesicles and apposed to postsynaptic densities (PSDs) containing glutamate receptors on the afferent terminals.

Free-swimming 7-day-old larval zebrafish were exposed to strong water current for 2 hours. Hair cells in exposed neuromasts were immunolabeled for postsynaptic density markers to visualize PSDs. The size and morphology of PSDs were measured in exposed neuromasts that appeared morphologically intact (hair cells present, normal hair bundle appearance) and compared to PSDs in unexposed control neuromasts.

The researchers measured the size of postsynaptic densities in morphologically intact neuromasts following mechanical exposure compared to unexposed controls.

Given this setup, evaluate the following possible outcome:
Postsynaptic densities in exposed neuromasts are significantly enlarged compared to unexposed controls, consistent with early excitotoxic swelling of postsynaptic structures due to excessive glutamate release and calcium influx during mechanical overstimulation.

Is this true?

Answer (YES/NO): YES